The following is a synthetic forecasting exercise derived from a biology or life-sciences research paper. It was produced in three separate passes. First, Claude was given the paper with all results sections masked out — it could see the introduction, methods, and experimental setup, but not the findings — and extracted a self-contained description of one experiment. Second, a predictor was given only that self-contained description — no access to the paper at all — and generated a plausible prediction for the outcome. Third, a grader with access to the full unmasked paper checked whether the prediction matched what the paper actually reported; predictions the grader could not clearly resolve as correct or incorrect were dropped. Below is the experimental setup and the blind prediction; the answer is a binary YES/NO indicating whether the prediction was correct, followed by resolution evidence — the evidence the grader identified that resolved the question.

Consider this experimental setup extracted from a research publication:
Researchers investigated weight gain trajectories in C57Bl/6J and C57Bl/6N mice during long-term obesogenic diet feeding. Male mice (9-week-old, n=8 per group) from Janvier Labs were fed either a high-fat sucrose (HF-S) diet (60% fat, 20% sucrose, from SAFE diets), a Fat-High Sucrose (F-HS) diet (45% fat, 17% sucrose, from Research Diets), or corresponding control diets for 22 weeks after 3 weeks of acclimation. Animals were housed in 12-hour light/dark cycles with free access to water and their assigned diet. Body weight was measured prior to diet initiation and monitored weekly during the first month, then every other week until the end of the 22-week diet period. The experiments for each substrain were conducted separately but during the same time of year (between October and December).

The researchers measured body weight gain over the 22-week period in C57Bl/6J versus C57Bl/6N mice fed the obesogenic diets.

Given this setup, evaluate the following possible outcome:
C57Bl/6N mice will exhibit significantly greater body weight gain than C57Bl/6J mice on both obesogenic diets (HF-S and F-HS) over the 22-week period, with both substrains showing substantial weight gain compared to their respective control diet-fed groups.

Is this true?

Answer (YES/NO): NO